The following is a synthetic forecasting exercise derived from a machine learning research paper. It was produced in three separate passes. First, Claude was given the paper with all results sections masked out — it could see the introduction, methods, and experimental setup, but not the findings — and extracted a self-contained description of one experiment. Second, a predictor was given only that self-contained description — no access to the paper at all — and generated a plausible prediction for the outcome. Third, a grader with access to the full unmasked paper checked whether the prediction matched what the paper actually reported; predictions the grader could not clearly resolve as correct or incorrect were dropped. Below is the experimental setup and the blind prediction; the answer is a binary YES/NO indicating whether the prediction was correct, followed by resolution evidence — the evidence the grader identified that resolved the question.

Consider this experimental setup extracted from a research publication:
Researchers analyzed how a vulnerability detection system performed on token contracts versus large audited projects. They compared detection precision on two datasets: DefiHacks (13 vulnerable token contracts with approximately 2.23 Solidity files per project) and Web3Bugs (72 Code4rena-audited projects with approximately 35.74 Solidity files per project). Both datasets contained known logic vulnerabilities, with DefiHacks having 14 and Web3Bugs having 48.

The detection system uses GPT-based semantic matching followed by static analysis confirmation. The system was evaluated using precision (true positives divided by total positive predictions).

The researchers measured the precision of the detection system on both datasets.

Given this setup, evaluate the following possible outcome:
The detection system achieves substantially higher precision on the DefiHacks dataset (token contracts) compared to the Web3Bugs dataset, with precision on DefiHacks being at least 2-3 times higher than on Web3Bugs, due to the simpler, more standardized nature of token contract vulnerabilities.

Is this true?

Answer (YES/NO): NO